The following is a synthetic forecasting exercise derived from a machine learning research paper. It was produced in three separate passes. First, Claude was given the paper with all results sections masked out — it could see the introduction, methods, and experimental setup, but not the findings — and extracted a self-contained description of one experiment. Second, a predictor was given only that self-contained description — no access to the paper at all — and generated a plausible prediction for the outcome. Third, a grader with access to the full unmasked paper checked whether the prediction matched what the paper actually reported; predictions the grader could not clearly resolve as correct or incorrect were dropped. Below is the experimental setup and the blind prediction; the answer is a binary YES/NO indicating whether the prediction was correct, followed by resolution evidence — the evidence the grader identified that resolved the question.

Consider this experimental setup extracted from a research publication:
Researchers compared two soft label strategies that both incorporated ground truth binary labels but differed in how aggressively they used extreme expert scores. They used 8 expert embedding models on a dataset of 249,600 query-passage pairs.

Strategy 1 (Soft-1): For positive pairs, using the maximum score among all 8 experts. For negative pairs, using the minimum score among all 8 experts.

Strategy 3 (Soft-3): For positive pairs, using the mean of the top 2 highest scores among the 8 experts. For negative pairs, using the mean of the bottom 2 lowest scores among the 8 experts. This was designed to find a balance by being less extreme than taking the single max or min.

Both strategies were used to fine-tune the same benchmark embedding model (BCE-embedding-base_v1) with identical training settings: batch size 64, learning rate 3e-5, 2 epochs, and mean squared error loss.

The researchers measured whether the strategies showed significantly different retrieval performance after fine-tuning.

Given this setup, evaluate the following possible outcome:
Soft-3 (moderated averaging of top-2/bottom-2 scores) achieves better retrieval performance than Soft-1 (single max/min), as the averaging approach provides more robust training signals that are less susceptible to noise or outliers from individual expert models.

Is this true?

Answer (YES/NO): NO